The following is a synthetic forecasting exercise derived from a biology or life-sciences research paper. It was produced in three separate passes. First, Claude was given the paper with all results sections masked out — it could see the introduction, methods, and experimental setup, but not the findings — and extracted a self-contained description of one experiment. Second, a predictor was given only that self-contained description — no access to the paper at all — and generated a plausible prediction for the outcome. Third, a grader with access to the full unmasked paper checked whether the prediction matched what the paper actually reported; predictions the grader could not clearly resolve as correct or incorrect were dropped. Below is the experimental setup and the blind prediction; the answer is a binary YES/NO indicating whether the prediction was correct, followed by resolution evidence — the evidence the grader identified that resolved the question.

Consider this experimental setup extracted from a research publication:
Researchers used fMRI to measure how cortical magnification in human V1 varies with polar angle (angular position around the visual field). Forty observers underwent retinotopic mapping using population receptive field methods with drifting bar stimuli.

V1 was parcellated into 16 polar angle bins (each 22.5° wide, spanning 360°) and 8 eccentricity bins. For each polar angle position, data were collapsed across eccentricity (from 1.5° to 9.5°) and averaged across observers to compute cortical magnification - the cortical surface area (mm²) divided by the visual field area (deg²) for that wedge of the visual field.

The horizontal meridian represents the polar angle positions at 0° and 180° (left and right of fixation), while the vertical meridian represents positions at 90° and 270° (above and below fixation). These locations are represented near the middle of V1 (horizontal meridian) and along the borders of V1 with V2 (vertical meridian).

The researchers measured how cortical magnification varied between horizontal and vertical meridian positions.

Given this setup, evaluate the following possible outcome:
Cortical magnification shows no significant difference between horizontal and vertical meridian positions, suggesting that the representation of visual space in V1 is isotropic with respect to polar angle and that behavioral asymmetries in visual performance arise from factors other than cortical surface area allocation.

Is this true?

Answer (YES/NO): NO